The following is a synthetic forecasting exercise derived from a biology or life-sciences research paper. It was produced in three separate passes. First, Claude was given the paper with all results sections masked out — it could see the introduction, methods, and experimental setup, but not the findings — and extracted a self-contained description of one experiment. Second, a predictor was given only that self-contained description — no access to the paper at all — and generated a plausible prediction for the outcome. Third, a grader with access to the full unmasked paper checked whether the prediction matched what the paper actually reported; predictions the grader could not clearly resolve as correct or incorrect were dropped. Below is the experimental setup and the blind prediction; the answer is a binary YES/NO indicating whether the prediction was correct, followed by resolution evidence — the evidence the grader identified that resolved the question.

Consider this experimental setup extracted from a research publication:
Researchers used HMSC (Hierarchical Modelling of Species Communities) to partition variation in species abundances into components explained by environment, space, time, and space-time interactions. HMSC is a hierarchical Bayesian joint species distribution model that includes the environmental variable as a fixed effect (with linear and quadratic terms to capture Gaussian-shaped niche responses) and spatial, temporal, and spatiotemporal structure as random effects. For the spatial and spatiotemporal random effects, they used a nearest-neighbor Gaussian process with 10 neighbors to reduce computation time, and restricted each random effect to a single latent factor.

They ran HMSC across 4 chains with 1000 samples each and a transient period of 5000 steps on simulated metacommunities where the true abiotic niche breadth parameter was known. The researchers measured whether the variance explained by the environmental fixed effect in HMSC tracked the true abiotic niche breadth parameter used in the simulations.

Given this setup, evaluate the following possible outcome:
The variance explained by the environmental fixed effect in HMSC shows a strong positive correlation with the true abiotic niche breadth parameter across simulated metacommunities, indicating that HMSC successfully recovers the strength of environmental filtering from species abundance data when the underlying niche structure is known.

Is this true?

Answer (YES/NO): NO